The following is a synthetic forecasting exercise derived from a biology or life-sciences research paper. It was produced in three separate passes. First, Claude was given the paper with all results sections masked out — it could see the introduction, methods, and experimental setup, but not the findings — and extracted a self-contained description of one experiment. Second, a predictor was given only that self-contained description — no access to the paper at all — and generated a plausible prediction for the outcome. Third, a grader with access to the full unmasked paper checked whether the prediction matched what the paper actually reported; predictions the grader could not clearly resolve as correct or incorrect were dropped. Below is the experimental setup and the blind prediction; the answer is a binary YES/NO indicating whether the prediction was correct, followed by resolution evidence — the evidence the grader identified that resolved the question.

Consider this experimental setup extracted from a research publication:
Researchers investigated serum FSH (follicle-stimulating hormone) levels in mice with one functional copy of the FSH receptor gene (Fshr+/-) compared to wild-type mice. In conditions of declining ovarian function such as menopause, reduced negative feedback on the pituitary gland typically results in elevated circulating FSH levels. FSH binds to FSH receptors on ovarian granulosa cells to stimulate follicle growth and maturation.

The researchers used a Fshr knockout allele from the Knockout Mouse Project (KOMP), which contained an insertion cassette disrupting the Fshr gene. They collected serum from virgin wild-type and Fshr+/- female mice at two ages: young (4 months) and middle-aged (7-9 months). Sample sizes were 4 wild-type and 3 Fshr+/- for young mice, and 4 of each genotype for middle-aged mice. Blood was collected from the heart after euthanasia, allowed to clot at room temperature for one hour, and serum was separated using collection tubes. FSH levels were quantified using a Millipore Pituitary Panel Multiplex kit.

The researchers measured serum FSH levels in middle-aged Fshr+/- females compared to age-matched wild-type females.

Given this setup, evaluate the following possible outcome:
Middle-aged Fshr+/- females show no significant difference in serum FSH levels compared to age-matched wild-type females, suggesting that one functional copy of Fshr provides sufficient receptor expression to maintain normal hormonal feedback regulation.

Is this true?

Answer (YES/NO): YES